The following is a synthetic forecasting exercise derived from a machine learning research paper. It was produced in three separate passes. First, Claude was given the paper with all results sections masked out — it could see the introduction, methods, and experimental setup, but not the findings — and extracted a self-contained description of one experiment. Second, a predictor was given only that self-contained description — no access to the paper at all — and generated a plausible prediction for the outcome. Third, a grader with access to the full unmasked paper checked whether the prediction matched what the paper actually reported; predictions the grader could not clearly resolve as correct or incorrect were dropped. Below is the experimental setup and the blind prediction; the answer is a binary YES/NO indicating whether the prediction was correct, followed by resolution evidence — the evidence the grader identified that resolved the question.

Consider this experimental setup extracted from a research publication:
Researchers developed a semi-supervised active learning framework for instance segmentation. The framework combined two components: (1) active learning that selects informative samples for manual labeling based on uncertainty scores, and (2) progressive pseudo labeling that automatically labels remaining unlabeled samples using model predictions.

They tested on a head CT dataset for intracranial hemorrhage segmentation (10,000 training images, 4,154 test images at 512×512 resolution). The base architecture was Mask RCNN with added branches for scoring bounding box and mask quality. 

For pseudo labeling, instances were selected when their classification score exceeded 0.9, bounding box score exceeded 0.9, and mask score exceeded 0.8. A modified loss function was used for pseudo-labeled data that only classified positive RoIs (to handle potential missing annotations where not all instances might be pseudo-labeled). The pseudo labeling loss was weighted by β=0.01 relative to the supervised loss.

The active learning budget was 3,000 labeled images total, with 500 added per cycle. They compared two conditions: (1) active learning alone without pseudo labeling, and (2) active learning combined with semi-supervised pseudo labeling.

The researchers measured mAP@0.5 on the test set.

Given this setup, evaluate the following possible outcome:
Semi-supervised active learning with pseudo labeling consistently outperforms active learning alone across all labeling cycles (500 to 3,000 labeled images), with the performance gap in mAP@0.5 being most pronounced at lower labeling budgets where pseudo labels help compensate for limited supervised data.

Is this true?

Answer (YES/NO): YES